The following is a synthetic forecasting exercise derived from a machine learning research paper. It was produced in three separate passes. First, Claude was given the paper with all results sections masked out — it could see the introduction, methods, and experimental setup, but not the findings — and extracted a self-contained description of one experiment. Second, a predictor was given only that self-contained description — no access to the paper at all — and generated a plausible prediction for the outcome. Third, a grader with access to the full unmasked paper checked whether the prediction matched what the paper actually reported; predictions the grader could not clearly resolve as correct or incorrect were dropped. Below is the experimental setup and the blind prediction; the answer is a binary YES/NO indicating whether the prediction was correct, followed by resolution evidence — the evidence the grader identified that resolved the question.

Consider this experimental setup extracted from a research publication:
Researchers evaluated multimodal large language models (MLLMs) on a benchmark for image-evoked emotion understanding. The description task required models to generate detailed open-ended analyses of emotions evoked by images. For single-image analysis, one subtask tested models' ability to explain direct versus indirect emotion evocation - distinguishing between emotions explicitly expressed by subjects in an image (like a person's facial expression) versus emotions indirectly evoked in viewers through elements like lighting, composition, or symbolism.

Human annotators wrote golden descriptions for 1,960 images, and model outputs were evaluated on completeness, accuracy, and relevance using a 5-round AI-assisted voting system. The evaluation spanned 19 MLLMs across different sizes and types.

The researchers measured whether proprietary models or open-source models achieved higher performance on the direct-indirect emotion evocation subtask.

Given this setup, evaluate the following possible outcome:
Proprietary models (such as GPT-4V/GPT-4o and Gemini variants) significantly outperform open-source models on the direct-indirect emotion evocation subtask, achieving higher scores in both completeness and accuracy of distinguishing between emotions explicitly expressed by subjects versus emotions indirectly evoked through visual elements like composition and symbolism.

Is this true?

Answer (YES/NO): NO